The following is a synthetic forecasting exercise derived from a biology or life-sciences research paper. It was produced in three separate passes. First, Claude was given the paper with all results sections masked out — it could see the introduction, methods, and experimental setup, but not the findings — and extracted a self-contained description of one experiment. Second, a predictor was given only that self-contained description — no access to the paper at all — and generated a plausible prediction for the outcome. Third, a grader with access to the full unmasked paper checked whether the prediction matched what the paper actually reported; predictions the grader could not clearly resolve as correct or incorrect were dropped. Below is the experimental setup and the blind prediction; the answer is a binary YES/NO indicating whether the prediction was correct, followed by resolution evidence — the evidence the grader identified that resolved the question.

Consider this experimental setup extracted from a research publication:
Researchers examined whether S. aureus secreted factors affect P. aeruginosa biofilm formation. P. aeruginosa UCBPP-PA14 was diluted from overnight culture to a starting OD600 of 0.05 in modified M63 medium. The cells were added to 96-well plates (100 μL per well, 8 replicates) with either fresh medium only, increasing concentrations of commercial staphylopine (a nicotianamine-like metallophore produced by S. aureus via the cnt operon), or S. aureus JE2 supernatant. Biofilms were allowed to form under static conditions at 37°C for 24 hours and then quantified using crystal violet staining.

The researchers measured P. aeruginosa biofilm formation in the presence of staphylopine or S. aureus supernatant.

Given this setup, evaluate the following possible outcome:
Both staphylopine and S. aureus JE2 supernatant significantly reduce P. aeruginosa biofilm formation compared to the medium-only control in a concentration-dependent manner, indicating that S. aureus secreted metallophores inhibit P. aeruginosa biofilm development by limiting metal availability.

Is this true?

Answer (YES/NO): NO